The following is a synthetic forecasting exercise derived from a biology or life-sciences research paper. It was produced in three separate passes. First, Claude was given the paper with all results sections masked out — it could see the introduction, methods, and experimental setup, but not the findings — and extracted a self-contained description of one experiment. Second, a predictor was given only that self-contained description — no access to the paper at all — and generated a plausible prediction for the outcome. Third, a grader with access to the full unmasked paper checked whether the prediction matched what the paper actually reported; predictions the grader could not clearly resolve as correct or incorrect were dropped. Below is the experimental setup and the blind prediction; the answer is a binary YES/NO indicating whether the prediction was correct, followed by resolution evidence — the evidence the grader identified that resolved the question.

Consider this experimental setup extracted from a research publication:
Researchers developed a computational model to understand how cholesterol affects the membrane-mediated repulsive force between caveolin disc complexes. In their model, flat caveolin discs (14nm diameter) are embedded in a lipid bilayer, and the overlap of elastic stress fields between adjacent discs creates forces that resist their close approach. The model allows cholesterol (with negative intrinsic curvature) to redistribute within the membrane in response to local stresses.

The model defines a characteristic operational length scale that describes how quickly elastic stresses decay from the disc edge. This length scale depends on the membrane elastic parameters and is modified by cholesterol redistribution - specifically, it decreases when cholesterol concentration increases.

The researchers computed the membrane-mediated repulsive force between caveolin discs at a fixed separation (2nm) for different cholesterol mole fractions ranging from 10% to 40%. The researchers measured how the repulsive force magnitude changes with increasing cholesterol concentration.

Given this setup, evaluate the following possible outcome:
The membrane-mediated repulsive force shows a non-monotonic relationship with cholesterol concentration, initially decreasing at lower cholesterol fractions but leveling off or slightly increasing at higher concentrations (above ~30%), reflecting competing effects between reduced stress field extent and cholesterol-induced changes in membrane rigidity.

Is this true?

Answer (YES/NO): NO